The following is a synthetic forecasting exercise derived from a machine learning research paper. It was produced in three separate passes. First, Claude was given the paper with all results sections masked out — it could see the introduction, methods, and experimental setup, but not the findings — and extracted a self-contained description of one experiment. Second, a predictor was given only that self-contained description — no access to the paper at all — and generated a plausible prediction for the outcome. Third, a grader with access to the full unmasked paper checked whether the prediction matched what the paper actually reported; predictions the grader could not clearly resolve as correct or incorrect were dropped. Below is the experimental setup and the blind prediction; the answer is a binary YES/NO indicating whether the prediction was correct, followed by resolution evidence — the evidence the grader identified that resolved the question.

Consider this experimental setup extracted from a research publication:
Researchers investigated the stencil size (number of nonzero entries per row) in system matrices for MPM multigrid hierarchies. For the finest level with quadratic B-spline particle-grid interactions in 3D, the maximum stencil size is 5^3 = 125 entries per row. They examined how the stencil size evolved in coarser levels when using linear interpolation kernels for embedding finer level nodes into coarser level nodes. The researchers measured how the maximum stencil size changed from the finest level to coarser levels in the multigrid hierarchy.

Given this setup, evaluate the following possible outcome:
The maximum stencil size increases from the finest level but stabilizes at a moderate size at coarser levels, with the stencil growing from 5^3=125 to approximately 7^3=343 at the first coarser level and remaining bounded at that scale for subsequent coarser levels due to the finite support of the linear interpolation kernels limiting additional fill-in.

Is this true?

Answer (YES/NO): NO